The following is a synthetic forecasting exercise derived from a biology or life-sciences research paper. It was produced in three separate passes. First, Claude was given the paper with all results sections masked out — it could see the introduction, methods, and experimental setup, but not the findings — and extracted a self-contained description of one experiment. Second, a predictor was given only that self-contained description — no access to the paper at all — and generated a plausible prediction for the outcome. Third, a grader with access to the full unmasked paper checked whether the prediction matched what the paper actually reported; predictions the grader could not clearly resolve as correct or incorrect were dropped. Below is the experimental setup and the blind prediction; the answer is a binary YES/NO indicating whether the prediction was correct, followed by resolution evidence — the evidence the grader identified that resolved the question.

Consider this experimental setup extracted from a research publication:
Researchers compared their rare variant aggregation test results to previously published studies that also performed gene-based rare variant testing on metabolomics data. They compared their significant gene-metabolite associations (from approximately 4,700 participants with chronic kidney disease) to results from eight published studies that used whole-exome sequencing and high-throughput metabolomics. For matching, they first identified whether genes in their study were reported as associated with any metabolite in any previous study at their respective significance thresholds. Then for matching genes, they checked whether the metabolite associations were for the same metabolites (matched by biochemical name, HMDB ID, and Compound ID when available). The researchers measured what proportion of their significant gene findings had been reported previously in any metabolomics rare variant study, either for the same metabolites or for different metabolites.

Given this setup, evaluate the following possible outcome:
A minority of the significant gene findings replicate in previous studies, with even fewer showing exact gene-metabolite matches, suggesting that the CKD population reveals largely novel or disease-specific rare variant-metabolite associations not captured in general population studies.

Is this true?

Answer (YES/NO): NO